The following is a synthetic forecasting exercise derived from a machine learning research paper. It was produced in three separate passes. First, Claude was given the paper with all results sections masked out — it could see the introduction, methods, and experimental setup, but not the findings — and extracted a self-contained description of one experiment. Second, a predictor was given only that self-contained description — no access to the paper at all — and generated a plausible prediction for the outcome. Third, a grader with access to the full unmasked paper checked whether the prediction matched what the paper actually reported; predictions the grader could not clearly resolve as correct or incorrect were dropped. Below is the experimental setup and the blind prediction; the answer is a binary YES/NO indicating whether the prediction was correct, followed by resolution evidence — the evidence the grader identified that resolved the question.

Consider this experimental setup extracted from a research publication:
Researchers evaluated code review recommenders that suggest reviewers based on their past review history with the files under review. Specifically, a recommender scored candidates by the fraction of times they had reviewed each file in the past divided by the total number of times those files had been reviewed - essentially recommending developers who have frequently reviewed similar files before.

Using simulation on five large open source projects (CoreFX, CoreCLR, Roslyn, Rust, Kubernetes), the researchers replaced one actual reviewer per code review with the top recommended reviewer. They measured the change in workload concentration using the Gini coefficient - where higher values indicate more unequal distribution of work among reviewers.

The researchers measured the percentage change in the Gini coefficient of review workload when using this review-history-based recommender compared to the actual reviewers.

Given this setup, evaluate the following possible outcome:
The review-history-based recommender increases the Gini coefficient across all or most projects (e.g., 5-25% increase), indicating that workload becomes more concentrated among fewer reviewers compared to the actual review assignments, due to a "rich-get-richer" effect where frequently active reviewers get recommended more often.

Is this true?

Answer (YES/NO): NO